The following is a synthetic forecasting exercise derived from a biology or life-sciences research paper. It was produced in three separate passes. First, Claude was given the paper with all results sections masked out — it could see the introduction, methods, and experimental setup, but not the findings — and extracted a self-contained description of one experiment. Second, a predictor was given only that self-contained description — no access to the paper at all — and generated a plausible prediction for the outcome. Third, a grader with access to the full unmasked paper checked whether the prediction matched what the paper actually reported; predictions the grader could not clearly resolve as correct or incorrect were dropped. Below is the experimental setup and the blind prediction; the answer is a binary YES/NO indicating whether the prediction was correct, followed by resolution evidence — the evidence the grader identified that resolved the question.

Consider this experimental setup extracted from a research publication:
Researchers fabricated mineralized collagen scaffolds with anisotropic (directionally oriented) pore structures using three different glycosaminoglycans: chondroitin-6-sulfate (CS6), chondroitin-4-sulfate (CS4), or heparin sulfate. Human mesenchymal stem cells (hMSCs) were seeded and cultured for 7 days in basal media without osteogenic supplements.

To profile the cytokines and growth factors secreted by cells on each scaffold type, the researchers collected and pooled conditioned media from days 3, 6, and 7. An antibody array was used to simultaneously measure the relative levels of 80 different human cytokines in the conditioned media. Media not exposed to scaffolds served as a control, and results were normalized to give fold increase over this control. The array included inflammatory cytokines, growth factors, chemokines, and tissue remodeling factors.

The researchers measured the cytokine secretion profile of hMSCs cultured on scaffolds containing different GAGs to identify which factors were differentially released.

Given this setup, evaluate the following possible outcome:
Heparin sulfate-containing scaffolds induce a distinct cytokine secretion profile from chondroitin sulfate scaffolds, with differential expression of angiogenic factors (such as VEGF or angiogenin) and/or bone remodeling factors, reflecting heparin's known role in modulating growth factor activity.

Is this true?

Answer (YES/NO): NO